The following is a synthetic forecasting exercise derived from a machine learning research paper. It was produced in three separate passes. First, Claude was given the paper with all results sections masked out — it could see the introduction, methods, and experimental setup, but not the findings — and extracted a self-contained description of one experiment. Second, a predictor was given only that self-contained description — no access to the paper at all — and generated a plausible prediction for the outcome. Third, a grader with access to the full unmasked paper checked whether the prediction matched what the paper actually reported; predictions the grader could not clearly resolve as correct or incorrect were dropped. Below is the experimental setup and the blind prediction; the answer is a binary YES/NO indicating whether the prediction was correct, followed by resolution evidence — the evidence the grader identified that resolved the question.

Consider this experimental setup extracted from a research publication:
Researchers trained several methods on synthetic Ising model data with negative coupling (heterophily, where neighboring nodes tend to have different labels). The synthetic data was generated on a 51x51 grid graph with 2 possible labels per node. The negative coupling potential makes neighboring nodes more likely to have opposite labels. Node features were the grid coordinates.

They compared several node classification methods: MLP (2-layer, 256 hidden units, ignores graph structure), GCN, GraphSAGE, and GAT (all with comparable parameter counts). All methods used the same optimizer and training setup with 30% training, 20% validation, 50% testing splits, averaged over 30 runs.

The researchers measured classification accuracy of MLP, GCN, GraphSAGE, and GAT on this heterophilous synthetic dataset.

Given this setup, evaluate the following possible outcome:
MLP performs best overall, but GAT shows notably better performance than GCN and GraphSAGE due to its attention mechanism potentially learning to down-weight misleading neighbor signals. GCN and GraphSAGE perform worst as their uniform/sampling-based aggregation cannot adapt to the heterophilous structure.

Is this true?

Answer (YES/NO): NO